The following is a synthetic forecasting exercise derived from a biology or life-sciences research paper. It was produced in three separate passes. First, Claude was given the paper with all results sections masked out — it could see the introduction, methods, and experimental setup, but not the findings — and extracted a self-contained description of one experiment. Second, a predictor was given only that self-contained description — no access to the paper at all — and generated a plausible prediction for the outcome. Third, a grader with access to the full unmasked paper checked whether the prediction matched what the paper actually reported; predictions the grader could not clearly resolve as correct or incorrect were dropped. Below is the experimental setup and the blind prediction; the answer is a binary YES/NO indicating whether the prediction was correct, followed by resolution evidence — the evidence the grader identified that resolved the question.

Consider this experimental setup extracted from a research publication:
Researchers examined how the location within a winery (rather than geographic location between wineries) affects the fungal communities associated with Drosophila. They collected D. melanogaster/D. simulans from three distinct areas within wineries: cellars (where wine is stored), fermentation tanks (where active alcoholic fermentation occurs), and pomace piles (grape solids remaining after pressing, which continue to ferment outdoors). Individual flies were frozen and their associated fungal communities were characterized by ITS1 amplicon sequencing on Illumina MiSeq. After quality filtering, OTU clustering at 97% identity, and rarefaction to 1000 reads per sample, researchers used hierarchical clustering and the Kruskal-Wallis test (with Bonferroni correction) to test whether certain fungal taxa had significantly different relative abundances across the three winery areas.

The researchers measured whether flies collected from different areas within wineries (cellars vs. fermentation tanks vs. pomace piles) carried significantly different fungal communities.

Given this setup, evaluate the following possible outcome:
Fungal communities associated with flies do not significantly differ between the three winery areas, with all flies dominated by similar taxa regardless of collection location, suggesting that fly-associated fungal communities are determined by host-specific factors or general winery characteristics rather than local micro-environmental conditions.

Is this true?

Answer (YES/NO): NO